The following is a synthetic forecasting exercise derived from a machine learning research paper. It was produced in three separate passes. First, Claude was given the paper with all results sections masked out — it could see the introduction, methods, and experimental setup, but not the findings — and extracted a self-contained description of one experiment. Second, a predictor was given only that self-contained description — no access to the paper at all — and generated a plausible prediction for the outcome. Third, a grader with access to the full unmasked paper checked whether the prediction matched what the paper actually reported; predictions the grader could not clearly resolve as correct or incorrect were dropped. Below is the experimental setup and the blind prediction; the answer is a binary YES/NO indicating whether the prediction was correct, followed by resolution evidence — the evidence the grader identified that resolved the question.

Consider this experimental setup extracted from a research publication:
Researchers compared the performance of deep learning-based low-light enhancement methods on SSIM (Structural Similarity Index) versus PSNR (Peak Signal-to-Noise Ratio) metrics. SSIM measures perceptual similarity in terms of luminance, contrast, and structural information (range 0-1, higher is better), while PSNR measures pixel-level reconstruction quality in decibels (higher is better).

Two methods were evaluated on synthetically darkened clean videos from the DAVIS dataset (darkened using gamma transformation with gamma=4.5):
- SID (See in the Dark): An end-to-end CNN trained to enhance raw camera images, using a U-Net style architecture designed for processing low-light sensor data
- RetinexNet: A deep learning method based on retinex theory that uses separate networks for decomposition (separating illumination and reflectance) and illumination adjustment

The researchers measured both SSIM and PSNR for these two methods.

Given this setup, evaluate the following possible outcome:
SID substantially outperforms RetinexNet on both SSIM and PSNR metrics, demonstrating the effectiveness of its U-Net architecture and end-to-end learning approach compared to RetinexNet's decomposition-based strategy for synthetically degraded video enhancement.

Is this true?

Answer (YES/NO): YES